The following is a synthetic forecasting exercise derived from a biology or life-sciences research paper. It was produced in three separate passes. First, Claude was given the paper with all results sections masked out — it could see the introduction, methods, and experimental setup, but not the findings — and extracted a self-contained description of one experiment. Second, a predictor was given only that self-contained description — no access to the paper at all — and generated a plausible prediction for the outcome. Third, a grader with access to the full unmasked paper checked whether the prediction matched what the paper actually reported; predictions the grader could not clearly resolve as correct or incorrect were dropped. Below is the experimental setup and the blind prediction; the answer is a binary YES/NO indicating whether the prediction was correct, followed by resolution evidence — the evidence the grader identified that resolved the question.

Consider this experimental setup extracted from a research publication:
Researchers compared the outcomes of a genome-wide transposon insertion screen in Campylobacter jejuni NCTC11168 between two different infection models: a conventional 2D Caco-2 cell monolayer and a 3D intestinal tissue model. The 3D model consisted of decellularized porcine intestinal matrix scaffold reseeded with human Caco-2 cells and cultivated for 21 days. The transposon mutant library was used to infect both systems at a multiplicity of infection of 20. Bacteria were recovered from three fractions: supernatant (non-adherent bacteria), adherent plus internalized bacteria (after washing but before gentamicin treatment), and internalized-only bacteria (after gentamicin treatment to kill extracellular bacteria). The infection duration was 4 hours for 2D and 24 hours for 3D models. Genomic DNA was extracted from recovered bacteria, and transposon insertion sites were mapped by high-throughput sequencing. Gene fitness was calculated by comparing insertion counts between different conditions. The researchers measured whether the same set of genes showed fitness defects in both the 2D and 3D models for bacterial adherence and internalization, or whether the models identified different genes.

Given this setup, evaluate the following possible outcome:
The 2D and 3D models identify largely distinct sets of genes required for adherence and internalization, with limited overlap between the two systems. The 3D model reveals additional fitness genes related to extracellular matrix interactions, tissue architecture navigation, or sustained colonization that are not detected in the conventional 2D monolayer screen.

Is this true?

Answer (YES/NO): YES